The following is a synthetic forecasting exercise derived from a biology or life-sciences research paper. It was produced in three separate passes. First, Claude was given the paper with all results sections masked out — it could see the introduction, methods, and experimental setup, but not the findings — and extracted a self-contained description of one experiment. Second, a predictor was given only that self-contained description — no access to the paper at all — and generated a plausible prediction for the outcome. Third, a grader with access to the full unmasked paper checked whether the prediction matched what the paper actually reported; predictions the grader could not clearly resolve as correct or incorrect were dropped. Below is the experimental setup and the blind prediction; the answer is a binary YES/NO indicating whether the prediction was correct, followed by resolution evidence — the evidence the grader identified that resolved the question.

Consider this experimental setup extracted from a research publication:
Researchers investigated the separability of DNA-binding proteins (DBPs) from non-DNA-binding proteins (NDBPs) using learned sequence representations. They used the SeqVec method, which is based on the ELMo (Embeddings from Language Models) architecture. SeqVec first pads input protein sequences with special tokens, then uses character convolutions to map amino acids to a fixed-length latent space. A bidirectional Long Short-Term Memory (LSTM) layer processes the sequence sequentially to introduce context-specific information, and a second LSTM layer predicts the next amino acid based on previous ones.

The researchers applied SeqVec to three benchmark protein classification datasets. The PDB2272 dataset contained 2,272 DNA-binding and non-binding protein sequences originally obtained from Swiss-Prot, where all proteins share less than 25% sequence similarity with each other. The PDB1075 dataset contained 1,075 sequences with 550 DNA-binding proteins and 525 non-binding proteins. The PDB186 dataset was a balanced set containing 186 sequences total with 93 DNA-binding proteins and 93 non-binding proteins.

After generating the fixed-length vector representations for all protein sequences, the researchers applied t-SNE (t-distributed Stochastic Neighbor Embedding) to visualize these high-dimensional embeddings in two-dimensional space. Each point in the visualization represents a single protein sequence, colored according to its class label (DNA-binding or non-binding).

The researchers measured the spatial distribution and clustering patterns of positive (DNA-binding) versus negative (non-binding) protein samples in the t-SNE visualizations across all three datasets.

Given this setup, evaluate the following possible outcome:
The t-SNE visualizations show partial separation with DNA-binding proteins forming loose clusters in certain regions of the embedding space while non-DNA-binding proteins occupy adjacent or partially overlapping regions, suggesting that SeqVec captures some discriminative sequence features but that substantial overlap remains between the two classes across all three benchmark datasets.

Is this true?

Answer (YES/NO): NO